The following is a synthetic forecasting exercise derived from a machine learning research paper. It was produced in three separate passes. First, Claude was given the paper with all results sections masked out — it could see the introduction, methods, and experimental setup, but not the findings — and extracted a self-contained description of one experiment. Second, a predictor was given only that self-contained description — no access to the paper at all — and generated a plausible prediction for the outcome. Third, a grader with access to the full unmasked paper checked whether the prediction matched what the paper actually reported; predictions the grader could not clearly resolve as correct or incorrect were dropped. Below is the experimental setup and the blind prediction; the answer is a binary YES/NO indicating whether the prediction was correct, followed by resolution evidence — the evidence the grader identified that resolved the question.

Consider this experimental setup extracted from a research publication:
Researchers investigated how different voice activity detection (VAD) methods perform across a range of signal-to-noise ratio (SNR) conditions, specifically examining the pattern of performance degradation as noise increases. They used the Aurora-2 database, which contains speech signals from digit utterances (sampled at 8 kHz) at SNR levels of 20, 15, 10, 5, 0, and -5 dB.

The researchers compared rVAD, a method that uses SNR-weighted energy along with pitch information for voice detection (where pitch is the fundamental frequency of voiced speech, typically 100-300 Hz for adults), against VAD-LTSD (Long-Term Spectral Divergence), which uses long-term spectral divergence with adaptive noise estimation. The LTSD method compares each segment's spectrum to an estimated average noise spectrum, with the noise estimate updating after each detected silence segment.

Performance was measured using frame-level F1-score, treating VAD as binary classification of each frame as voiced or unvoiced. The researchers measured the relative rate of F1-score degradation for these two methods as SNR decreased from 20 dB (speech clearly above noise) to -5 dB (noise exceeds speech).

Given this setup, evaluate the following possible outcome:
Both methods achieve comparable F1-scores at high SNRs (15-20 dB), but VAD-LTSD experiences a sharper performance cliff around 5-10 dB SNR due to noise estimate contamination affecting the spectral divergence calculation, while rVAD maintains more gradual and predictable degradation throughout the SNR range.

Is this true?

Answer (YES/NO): NO